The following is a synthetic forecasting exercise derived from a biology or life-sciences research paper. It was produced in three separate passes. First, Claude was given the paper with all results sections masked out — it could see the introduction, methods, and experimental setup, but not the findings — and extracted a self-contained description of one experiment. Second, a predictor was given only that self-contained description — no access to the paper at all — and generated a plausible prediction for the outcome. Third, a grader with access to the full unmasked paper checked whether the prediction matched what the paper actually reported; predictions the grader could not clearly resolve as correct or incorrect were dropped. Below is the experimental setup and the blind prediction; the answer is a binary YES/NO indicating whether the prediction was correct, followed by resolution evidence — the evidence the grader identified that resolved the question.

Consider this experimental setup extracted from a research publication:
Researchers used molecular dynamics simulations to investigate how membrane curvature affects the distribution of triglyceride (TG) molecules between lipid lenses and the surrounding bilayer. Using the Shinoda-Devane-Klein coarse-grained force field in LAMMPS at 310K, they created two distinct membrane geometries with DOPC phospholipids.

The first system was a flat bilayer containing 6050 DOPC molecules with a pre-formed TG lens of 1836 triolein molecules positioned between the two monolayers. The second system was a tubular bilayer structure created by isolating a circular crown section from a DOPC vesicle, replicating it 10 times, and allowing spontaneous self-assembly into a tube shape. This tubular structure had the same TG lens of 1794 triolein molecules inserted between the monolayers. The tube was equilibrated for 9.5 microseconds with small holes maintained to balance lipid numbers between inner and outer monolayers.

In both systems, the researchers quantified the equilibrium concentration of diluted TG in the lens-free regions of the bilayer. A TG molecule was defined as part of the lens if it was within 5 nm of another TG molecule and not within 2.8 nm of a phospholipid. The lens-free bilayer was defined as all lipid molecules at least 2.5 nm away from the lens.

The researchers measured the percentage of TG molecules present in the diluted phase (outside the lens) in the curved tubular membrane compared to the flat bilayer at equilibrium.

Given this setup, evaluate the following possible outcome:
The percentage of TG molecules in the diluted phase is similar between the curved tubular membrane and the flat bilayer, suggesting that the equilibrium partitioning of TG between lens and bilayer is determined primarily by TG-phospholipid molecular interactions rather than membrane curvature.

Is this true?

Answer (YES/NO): YES